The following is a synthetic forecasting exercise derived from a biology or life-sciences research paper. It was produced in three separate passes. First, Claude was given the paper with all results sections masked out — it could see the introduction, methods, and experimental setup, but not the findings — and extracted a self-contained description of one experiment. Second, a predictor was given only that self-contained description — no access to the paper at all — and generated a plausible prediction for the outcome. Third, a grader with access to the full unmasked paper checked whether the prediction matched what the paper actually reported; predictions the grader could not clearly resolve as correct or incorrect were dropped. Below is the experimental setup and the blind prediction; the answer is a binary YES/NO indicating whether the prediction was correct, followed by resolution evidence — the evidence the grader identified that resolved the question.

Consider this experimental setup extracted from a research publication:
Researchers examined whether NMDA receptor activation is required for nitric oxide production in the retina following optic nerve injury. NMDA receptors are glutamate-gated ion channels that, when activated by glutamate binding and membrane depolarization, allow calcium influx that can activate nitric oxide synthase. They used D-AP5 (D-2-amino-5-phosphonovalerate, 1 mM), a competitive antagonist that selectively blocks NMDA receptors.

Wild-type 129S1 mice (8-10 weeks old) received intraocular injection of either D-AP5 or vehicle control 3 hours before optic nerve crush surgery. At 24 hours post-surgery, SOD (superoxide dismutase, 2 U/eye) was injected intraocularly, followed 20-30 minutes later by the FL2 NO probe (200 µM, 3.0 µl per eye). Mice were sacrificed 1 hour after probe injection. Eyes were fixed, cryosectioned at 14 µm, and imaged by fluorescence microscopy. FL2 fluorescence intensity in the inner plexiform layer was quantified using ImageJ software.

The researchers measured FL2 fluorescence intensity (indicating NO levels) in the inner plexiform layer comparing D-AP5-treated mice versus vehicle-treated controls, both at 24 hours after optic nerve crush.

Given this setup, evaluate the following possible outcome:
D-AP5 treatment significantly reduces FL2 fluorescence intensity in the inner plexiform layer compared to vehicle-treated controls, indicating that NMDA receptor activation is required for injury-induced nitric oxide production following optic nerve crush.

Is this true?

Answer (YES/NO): YES